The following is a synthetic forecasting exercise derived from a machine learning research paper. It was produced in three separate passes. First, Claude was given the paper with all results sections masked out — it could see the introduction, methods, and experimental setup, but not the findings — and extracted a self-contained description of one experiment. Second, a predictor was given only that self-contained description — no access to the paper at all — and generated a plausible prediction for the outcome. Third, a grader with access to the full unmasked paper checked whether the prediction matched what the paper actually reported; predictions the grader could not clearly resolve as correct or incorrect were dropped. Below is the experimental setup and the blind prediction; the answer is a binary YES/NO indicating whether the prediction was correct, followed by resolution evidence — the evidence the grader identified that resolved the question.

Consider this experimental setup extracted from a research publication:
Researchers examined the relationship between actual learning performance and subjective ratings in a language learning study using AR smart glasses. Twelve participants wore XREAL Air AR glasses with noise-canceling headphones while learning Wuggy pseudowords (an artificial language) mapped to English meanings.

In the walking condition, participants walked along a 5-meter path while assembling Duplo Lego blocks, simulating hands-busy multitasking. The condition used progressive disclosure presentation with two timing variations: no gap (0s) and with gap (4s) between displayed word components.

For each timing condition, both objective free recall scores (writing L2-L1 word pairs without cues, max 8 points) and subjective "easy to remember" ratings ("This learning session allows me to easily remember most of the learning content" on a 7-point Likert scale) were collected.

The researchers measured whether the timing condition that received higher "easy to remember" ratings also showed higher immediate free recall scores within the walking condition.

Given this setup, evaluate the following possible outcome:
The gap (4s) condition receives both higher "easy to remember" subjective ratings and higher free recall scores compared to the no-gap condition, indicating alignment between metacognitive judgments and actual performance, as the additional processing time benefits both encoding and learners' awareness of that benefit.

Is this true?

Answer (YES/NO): YES